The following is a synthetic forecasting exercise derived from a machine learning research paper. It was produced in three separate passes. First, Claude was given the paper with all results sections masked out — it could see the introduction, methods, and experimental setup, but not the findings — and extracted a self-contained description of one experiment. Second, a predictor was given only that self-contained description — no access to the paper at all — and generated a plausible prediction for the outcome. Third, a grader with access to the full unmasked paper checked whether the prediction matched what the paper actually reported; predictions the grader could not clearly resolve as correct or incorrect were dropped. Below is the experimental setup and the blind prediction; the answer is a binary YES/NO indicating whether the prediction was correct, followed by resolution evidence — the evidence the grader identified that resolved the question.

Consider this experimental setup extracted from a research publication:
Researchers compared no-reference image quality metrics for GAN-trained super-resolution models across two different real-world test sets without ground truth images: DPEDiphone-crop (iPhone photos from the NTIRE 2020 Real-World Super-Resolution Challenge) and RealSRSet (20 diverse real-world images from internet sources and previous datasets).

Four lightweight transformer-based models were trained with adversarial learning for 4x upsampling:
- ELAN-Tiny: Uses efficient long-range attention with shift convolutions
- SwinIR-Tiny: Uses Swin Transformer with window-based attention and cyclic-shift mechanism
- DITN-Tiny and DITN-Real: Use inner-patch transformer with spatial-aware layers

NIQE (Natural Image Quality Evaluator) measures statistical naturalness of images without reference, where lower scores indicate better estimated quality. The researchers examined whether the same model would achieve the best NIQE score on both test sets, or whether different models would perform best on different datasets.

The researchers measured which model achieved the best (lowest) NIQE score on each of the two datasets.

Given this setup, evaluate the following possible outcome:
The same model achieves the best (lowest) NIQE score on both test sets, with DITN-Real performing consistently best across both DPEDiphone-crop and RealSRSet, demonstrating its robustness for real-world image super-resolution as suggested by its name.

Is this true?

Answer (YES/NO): NO